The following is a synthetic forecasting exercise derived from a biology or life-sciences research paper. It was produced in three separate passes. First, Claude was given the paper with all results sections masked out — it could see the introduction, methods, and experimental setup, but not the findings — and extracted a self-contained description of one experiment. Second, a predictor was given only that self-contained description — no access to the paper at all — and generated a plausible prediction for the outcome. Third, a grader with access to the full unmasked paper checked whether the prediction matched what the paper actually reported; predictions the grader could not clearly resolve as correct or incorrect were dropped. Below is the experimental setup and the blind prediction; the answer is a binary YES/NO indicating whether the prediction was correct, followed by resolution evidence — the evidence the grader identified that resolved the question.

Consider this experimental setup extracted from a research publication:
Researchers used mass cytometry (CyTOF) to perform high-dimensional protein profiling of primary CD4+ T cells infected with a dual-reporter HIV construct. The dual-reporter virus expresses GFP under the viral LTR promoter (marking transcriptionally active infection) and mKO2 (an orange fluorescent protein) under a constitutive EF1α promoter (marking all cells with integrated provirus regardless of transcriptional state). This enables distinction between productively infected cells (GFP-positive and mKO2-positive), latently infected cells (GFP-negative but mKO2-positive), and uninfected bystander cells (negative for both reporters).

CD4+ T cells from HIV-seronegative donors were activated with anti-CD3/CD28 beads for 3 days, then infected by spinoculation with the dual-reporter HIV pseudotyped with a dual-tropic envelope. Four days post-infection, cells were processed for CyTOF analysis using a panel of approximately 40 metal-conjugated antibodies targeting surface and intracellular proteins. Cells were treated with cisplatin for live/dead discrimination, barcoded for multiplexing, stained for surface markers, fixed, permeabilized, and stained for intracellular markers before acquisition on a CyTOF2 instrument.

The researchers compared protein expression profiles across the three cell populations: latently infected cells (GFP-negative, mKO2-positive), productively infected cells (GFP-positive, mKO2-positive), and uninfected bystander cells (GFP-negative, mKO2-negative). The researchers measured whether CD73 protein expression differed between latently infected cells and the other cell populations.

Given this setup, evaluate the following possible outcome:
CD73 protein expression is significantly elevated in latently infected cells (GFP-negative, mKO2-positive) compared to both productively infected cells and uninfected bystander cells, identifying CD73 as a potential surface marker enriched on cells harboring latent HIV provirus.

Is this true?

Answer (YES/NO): YES